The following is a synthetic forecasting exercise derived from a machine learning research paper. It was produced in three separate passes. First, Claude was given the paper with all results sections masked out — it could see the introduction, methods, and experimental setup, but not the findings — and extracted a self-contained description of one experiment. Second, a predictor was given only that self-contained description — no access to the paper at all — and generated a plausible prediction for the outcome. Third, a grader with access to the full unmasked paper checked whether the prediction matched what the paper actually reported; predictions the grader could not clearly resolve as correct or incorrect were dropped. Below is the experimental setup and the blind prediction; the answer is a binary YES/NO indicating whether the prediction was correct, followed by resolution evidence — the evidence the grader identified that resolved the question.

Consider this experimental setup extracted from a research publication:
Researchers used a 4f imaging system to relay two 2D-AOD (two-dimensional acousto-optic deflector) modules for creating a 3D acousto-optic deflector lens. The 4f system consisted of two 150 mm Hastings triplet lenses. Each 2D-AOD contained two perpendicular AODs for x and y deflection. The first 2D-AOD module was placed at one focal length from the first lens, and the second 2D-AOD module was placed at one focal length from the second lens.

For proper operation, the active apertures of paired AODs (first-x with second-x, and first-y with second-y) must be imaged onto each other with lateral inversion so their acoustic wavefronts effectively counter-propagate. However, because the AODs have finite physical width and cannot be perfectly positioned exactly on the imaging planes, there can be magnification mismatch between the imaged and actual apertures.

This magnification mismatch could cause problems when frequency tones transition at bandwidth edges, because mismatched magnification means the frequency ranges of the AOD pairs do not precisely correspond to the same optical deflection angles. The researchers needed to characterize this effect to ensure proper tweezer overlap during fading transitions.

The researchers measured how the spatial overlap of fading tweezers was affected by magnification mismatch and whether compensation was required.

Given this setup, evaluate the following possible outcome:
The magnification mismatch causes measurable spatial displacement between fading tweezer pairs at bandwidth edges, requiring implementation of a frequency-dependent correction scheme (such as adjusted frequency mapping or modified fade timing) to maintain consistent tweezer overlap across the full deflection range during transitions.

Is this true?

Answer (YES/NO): YES